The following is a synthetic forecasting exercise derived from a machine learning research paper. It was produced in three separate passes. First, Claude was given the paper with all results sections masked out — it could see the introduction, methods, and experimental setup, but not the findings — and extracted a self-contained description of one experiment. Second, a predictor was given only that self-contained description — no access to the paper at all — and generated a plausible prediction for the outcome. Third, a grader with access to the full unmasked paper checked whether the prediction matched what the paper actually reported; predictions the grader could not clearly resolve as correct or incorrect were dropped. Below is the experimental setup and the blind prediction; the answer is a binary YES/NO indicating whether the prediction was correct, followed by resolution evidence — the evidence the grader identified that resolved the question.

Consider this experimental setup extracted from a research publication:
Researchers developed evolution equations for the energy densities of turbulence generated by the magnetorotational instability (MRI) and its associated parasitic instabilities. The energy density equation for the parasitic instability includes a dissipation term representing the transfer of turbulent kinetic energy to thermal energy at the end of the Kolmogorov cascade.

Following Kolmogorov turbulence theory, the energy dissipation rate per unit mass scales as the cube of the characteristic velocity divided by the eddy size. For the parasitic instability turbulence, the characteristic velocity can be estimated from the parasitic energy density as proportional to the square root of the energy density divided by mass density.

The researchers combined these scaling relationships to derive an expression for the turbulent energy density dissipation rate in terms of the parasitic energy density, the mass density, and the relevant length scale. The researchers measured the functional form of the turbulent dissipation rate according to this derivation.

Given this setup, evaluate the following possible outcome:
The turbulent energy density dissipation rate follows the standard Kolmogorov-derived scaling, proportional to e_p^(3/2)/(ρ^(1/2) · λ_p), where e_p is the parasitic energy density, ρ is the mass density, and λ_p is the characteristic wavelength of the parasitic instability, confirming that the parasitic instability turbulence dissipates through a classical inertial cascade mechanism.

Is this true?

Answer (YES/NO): NO